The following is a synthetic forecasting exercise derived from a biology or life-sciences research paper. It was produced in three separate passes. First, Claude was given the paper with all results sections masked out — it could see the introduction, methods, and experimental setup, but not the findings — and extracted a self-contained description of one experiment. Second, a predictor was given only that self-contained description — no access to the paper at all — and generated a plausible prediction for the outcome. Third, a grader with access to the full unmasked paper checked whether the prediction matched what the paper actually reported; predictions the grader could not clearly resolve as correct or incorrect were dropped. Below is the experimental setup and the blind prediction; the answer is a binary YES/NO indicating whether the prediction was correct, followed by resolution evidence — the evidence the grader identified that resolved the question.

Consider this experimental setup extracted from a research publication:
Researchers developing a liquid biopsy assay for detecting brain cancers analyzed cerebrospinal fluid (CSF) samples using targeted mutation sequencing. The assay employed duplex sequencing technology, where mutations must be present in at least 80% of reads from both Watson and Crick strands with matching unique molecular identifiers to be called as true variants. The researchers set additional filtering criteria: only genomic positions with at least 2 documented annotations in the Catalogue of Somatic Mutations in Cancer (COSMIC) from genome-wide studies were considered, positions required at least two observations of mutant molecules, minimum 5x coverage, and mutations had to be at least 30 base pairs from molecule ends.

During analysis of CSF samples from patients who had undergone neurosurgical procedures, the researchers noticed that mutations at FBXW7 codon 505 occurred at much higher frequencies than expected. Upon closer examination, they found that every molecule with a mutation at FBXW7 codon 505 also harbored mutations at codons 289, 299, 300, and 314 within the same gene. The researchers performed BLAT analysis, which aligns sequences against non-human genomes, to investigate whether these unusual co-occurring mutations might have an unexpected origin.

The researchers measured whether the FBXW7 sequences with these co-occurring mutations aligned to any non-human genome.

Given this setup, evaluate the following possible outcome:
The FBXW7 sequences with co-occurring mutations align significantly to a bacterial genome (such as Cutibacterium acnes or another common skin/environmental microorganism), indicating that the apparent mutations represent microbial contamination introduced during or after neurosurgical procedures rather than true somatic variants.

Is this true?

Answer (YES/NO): NO